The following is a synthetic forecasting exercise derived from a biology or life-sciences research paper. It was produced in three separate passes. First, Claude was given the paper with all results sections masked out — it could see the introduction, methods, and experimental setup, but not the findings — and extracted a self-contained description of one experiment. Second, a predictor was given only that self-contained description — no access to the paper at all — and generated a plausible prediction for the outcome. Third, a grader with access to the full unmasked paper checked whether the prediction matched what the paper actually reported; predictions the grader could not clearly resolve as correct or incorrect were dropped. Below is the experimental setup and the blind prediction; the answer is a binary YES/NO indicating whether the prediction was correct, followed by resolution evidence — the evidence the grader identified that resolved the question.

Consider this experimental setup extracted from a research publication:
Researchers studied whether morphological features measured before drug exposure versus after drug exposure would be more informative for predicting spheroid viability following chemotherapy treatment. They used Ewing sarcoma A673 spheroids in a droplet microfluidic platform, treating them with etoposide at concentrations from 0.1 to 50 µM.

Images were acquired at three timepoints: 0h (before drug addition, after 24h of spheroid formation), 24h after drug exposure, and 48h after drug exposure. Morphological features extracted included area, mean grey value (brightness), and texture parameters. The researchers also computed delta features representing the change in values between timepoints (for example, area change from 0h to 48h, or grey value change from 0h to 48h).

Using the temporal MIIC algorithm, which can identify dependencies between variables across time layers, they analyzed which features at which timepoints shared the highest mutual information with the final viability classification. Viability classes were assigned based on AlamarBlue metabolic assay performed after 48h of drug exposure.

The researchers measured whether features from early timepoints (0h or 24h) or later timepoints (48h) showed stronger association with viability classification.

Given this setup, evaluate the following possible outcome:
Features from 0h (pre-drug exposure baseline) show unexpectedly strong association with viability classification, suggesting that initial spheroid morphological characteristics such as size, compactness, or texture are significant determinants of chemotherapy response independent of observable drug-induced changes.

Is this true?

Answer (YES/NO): NO